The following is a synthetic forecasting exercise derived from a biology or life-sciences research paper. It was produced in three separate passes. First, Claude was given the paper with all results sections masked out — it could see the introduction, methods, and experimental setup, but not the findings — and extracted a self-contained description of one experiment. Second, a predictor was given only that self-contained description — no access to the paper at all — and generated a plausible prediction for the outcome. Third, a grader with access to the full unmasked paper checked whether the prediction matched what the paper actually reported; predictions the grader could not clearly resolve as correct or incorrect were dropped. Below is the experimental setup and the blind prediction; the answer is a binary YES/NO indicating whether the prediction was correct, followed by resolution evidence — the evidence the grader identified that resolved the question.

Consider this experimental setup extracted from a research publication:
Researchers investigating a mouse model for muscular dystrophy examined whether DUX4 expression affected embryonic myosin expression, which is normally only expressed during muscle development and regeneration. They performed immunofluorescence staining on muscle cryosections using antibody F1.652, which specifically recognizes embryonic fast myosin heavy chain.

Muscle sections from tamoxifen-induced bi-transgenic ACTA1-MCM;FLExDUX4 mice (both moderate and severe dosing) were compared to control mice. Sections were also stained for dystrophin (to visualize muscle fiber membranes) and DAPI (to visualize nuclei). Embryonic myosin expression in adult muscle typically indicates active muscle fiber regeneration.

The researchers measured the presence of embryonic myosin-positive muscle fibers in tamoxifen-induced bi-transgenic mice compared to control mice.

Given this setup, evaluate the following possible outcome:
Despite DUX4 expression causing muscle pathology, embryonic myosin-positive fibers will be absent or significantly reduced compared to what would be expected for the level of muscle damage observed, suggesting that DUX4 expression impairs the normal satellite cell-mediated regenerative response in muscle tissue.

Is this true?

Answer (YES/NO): NO